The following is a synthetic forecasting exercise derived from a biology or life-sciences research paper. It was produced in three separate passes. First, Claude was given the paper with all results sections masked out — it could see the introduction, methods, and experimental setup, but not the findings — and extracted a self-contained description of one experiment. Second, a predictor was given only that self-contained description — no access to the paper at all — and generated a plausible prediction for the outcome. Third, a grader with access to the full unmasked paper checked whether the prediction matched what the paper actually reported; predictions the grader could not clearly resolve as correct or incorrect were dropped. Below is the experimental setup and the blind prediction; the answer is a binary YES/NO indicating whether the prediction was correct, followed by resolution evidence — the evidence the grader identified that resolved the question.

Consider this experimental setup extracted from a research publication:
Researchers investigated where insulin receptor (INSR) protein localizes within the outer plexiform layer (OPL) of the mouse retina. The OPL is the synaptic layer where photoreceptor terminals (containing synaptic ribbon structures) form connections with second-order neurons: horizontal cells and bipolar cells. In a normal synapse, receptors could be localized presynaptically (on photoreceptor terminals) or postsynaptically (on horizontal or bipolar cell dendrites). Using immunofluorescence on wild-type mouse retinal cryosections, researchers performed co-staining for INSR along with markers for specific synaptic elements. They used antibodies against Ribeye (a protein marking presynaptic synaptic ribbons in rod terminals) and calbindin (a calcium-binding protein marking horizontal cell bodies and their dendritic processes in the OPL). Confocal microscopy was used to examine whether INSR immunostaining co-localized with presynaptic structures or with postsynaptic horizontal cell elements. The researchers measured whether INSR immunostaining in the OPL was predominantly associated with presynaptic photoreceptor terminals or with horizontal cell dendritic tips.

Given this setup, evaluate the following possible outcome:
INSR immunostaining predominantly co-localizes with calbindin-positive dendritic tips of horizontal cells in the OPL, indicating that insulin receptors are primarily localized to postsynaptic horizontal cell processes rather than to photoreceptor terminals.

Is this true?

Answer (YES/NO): NO